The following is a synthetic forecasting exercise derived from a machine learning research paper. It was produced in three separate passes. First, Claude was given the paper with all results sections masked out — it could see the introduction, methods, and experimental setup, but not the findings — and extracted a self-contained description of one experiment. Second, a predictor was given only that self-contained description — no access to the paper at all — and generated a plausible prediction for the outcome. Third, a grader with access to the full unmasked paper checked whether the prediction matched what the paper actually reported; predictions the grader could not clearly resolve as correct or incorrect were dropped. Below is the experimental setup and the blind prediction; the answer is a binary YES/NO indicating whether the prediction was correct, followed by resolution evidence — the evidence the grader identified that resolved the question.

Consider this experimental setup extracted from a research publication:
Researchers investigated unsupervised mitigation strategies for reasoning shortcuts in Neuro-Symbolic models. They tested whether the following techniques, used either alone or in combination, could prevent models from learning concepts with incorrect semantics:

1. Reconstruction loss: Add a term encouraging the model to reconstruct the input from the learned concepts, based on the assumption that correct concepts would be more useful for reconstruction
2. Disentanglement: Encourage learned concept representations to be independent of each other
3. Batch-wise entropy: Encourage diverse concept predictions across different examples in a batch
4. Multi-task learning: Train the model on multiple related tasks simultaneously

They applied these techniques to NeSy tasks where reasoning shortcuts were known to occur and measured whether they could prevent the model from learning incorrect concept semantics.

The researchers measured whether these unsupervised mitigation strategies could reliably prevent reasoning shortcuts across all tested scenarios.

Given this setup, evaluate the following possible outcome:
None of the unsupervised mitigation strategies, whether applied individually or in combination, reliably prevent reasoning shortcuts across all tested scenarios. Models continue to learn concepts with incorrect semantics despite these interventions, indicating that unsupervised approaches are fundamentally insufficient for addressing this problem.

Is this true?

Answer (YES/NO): NO